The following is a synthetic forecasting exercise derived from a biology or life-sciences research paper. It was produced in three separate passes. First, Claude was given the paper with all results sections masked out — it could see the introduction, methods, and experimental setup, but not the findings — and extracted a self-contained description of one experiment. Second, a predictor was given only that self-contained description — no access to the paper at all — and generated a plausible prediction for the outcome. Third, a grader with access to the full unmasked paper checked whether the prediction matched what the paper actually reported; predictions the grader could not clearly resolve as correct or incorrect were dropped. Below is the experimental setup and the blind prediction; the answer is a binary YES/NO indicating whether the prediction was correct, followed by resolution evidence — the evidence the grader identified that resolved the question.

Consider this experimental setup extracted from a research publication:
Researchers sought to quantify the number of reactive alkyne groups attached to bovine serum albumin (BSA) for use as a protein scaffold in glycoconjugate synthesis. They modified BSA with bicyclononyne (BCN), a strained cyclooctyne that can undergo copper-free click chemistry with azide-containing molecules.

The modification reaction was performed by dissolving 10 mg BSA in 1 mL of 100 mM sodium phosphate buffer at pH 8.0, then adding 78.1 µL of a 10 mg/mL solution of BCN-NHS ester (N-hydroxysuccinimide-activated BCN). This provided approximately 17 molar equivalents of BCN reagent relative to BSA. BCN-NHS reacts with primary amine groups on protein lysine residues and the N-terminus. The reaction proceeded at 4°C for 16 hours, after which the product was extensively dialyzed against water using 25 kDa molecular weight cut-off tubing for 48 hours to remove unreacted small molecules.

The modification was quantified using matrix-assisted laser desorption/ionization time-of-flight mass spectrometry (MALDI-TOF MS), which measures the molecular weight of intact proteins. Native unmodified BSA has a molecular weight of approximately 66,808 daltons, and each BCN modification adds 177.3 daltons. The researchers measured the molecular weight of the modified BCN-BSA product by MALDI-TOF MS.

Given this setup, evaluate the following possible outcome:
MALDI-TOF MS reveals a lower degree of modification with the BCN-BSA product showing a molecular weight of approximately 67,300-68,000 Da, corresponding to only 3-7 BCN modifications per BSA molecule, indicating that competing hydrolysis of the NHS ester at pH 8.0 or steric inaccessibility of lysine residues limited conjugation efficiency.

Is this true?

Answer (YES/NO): NO